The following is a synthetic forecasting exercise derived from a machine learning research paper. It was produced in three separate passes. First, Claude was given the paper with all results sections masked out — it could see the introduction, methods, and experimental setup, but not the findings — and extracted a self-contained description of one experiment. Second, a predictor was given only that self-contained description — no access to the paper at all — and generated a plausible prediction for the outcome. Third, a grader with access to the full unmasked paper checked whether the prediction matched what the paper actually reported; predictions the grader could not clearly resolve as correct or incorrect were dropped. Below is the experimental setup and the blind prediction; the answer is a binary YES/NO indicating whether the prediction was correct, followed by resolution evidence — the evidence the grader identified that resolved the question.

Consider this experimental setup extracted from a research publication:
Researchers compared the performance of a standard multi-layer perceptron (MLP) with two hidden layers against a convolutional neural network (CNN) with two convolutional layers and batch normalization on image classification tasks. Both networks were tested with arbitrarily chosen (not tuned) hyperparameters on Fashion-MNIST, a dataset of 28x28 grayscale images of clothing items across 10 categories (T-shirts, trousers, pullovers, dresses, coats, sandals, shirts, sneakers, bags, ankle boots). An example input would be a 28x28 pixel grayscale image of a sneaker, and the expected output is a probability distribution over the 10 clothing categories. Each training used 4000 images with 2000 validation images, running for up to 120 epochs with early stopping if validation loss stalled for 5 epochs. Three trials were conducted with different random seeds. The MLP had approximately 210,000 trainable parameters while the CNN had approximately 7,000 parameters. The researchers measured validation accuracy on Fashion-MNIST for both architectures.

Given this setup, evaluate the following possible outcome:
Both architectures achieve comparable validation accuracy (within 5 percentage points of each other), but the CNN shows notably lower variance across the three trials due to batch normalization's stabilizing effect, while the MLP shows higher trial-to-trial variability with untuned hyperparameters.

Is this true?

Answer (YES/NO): YES